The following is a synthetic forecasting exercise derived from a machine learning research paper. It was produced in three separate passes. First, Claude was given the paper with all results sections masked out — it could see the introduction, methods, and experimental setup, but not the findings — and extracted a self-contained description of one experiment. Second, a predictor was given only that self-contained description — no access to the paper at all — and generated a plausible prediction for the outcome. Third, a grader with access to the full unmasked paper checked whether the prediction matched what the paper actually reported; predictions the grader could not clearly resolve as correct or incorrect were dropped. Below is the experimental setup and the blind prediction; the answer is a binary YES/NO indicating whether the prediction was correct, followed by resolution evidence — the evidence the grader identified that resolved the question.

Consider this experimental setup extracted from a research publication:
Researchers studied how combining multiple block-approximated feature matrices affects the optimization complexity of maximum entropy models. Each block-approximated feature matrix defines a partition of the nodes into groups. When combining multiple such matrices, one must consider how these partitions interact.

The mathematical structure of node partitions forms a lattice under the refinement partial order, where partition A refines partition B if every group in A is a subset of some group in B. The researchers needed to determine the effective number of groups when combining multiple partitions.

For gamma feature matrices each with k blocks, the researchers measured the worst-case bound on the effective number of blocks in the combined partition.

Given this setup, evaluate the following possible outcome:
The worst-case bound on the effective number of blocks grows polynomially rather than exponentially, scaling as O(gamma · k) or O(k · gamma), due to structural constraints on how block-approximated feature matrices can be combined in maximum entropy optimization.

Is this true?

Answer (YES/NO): NO